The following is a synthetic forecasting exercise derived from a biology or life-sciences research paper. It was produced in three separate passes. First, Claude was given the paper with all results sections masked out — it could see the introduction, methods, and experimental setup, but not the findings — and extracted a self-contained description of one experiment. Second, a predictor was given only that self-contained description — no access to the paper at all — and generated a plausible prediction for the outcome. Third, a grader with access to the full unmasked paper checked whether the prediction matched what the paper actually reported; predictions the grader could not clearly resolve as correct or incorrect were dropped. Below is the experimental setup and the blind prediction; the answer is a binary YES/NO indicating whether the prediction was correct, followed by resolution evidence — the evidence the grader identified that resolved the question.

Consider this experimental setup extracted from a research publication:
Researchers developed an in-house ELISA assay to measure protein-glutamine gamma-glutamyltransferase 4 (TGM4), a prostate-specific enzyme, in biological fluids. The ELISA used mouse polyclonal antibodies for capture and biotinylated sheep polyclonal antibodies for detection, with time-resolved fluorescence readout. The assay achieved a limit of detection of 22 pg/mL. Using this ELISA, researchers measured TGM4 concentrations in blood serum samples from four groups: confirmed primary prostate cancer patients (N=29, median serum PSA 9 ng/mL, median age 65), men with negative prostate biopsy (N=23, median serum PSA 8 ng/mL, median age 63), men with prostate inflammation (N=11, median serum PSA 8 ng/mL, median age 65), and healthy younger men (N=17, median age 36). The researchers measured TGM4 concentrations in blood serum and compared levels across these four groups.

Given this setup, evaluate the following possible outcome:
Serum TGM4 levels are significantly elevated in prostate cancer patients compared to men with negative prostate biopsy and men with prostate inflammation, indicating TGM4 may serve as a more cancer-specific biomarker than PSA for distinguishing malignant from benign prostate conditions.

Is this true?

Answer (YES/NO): NO